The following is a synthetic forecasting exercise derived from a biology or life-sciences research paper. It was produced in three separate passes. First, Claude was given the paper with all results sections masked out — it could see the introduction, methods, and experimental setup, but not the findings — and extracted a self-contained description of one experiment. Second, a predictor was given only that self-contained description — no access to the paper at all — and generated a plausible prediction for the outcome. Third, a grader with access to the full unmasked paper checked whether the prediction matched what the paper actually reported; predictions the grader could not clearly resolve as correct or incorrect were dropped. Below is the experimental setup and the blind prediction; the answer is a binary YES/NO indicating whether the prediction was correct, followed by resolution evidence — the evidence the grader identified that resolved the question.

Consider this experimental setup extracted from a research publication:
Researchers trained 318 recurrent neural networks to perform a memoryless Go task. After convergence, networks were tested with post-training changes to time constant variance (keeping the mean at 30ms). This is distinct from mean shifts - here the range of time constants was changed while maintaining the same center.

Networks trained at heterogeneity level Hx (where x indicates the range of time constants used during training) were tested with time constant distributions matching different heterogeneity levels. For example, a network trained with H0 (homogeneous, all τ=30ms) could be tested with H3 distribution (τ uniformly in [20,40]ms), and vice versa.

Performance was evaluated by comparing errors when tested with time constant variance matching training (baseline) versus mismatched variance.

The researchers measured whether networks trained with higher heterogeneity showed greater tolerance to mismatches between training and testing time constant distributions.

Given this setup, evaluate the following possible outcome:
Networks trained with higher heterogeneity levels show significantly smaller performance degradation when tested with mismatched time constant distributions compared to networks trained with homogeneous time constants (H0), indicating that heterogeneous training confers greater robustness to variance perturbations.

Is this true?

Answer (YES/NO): NO